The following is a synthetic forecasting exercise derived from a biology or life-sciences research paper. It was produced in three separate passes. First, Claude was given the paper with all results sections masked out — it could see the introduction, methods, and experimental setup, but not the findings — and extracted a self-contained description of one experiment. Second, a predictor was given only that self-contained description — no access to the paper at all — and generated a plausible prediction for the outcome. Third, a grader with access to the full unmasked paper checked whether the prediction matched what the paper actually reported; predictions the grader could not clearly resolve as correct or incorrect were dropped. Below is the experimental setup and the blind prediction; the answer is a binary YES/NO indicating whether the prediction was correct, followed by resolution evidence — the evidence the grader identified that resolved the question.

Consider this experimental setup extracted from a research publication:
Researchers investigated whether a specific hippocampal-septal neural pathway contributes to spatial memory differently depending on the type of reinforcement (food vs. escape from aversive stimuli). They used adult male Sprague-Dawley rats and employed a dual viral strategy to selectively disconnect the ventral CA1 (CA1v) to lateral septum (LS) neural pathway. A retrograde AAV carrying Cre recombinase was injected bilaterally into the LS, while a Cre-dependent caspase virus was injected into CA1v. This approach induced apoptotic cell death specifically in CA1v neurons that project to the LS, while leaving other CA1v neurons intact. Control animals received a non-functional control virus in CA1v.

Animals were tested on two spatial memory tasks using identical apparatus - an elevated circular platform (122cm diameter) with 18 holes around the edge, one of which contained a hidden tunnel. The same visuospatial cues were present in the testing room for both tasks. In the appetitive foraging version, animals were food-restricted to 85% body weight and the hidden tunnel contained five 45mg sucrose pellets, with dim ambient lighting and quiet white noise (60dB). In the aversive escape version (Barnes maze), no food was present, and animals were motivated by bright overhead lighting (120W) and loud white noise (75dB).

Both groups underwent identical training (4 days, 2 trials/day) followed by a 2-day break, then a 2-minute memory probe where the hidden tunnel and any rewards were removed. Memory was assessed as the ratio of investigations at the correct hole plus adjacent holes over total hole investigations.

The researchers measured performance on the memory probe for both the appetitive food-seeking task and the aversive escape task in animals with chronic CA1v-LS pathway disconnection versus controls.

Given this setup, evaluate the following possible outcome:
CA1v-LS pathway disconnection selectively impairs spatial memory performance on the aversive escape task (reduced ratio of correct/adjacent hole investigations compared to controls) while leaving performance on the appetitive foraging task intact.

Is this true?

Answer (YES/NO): NO